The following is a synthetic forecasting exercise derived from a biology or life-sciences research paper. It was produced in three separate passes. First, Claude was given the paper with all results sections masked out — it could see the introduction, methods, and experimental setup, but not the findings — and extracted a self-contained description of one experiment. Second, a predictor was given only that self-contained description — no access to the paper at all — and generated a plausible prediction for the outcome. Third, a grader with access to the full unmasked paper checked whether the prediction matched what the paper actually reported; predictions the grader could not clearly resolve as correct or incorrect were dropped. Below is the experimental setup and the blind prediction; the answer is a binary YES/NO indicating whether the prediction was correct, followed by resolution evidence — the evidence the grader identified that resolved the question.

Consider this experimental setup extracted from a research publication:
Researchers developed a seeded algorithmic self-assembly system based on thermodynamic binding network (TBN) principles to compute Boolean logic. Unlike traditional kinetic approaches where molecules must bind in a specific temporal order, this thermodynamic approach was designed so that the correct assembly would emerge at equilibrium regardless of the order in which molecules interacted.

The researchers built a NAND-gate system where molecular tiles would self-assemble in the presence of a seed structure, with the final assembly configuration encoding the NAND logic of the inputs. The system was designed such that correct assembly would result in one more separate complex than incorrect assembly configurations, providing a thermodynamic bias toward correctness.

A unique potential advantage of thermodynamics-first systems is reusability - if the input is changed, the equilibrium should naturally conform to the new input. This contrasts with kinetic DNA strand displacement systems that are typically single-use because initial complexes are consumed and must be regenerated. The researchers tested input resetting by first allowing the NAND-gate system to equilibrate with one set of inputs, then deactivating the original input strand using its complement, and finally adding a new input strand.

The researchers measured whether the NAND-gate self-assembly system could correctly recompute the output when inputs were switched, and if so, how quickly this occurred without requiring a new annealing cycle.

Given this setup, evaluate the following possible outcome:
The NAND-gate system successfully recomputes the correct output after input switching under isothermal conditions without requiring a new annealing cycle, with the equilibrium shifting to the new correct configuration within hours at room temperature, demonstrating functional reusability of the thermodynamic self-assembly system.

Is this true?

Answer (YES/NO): YES